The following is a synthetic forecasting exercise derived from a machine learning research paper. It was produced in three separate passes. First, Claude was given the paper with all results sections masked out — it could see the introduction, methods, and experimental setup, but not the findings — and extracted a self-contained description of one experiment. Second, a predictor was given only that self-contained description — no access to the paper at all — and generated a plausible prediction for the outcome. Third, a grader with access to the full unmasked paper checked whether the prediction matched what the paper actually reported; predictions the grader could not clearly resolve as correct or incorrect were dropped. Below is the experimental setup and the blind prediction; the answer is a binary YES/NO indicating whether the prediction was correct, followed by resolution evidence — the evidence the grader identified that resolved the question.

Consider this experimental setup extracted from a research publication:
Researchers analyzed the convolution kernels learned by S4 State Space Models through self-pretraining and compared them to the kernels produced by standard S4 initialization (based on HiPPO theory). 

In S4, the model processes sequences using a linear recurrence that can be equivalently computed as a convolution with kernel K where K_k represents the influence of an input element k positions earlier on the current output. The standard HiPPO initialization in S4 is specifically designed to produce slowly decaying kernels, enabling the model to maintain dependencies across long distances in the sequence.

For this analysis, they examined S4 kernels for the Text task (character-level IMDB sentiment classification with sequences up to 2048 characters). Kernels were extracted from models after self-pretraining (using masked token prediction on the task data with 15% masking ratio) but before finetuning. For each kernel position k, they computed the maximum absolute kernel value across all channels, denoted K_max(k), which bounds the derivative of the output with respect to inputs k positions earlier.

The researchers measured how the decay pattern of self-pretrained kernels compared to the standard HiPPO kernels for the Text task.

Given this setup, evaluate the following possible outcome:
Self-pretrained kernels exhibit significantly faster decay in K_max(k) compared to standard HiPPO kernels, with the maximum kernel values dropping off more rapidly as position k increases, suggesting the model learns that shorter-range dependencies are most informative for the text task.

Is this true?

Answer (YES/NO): YES